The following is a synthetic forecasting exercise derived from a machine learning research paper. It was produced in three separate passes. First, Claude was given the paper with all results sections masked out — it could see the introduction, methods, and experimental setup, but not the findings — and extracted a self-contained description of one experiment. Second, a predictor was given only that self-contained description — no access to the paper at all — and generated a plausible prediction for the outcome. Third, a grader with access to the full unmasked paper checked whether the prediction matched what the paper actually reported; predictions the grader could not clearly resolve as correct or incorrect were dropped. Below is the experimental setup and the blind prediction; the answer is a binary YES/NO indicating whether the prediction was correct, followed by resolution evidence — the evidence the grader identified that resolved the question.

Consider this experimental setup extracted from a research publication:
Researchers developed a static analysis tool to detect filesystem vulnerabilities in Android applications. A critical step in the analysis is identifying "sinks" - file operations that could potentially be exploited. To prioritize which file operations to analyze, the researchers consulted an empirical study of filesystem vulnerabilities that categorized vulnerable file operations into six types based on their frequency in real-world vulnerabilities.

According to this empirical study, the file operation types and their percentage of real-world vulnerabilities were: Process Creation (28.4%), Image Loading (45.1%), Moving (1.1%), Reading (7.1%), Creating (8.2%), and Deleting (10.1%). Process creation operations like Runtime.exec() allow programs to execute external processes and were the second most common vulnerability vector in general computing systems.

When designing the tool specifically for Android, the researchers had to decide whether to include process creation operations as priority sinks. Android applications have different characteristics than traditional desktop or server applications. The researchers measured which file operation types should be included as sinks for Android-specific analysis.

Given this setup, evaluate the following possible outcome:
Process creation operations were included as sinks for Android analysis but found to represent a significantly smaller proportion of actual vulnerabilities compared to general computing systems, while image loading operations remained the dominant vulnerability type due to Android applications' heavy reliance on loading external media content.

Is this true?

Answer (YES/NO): NO